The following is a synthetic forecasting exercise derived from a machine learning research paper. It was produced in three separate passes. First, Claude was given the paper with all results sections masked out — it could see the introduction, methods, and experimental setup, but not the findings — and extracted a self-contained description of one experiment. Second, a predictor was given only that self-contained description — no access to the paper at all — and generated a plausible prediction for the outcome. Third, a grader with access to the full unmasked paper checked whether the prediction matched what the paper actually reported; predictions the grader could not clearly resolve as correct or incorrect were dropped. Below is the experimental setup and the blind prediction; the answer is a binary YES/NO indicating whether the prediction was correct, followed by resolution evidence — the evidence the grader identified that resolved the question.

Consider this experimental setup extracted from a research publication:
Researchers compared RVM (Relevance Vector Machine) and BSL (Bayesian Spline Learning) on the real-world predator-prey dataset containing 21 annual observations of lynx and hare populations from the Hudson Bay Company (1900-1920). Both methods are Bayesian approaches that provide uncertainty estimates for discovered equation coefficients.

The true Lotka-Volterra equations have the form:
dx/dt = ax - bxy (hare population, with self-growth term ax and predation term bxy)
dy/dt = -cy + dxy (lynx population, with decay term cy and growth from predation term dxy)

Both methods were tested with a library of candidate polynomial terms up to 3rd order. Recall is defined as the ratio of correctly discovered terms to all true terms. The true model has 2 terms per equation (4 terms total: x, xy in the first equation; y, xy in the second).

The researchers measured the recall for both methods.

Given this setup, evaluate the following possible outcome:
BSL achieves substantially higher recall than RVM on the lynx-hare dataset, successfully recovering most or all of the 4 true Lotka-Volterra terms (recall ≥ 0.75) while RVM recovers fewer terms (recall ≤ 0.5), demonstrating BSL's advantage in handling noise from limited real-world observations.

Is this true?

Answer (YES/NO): NO